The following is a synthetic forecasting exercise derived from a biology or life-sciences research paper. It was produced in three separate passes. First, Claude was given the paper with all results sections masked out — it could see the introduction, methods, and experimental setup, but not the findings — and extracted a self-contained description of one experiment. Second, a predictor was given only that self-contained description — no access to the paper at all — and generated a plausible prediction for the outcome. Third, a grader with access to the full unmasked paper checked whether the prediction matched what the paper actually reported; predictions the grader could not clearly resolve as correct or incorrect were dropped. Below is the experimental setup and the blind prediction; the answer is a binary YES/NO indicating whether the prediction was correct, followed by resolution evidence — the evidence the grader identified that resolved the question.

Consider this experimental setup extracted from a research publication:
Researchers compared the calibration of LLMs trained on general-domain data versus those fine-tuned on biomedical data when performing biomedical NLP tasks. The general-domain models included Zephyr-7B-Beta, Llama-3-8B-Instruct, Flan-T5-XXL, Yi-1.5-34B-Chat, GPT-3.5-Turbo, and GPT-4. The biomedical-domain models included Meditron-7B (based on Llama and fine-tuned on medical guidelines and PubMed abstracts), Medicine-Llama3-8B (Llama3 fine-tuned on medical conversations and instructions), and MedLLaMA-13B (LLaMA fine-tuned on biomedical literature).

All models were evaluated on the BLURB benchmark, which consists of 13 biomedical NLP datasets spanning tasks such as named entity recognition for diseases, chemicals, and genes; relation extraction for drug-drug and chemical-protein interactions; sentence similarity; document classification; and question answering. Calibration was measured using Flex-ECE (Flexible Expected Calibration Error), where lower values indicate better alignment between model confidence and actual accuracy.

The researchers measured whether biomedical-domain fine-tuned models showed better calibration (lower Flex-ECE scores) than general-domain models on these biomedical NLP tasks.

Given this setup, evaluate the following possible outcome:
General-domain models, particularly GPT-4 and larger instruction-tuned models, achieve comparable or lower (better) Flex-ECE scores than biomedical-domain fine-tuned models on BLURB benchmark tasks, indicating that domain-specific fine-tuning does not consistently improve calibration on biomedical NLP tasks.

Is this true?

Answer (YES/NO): NO